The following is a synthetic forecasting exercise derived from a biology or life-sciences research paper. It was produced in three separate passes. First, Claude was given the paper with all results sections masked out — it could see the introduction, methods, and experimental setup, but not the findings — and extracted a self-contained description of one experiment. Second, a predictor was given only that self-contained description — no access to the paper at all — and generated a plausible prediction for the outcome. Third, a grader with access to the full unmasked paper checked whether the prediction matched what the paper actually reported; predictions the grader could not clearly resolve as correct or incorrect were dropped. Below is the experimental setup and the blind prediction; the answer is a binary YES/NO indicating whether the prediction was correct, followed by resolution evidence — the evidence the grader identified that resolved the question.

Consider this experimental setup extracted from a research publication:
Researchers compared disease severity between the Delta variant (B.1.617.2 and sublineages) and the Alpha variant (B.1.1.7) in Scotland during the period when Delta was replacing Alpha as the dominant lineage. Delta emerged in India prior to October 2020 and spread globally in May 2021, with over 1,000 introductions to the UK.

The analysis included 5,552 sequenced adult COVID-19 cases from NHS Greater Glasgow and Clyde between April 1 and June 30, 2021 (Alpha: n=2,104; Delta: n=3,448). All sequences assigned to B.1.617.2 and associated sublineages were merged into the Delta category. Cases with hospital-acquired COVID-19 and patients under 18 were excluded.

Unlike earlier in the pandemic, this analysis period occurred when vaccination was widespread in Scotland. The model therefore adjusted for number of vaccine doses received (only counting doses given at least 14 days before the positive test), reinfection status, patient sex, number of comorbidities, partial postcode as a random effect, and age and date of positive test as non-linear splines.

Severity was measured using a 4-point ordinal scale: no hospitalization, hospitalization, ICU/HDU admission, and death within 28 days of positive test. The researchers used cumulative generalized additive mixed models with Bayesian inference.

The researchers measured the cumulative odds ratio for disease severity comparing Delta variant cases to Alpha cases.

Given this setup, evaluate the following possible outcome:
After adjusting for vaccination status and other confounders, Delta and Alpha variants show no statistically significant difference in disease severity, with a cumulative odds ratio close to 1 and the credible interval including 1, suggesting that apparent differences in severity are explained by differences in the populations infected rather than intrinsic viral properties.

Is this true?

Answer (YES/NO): NO